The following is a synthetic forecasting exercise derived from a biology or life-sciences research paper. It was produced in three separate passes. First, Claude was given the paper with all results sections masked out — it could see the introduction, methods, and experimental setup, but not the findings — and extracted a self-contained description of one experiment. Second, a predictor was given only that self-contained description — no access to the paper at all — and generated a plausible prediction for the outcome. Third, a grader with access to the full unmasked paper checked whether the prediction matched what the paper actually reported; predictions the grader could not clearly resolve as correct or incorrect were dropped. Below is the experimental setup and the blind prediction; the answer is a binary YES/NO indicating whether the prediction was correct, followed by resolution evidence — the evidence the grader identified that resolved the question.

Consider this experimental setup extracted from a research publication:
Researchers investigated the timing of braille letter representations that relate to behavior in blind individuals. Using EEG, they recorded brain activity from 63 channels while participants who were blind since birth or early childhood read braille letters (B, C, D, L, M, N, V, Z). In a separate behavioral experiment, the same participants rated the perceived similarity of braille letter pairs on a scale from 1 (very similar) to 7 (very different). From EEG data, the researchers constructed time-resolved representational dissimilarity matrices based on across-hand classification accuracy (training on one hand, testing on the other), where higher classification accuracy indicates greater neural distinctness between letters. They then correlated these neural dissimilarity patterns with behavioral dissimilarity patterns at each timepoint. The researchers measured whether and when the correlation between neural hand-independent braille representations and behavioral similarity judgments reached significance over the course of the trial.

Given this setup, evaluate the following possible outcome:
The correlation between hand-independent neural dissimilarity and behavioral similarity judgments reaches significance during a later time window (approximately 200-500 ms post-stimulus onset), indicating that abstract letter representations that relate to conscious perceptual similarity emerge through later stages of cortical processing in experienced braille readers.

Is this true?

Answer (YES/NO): YES